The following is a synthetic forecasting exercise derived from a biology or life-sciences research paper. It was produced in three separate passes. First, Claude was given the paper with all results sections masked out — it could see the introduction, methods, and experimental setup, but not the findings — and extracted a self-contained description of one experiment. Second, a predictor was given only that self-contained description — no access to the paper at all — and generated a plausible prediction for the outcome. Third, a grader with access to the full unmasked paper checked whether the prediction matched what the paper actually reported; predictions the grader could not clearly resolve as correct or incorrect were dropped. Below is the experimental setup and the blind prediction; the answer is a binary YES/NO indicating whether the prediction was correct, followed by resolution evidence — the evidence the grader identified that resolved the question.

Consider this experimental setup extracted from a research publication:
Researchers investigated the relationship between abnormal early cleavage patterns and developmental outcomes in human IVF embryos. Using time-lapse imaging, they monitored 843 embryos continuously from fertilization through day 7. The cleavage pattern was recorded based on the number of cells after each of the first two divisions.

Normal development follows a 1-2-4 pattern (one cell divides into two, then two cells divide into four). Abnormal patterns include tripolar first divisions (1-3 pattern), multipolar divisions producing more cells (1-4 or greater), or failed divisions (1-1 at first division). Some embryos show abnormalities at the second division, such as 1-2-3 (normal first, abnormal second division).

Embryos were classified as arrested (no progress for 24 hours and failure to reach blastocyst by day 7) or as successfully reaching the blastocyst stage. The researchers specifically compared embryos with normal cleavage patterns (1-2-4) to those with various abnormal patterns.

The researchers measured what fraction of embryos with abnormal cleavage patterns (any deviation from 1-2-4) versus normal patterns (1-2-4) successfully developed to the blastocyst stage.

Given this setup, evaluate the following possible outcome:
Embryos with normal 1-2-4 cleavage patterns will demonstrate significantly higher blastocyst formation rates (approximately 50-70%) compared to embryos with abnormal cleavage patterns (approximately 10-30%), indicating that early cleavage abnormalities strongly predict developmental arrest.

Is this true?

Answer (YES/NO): NO